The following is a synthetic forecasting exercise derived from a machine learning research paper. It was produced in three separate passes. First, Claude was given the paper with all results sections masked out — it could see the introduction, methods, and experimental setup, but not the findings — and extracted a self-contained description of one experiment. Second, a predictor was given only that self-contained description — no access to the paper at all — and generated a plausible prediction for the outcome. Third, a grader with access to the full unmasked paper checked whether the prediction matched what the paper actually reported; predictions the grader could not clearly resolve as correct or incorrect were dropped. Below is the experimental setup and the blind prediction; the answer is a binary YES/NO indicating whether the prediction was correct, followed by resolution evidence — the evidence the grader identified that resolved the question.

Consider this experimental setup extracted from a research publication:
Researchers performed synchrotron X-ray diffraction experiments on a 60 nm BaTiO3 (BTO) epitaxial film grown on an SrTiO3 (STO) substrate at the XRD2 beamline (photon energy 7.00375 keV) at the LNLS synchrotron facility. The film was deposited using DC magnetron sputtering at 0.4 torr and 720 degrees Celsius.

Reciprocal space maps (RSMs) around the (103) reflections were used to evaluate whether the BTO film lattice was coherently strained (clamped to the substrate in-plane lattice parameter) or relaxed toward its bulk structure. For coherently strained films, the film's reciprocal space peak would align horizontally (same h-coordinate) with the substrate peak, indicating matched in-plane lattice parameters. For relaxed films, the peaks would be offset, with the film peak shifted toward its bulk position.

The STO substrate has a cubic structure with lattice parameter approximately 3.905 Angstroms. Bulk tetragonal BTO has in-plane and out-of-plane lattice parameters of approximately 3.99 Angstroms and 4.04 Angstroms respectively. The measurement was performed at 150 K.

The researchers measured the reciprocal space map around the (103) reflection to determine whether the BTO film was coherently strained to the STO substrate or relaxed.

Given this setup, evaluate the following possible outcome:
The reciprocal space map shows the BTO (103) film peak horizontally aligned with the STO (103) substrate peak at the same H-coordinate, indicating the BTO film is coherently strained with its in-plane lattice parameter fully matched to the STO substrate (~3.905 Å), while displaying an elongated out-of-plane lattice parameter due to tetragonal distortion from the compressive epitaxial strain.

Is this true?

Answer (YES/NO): YES